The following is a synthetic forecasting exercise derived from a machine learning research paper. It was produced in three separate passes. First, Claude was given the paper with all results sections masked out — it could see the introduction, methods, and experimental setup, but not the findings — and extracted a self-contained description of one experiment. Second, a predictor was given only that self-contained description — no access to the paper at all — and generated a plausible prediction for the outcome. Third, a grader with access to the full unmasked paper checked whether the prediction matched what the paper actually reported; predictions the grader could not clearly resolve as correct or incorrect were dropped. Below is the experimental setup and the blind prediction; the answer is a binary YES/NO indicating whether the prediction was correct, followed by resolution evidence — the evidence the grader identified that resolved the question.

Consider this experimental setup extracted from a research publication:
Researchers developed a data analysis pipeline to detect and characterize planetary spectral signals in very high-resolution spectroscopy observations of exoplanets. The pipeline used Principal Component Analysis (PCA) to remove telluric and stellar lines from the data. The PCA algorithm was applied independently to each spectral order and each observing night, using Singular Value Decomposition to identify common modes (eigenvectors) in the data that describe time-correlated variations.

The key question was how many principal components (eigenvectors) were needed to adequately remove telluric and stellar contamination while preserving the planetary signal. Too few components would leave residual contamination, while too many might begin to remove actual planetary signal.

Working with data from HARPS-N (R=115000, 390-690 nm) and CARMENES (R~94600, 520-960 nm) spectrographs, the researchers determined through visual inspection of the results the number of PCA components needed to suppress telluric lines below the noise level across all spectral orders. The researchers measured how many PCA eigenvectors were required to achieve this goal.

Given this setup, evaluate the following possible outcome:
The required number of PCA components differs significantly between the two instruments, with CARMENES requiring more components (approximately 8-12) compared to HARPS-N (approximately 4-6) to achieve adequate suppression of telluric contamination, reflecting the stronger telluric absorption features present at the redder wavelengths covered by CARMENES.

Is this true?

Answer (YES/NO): NO